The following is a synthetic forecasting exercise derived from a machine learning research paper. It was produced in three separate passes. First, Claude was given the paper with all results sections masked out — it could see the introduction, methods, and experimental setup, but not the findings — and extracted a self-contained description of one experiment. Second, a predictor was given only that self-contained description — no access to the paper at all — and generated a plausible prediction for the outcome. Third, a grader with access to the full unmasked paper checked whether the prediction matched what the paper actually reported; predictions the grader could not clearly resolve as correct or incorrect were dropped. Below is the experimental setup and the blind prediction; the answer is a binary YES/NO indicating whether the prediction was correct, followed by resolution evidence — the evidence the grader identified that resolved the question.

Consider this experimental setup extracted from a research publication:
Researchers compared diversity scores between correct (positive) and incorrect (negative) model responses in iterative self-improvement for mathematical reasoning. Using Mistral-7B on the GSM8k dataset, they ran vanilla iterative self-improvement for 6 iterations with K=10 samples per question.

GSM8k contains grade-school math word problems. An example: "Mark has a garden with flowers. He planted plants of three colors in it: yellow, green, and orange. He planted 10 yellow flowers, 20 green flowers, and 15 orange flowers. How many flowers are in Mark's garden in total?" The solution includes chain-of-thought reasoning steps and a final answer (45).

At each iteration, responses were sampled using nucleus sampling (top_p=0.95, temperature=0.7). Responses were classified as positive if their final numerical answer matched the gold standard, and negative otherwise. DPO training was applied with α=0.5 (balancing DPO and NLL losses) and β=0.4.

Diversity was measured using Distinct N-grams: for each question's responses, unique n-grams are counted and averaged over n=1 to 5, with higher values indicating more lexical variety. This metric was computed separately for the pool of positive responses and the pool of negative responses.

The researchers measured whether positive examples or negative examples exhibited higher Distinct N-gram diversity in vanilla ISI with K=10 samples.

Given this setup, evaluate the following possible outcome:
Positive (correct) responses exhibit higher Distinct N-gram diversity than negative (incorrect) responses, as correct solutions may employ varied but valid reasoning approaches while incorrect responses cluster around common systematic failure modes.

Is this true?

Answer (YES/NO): NO